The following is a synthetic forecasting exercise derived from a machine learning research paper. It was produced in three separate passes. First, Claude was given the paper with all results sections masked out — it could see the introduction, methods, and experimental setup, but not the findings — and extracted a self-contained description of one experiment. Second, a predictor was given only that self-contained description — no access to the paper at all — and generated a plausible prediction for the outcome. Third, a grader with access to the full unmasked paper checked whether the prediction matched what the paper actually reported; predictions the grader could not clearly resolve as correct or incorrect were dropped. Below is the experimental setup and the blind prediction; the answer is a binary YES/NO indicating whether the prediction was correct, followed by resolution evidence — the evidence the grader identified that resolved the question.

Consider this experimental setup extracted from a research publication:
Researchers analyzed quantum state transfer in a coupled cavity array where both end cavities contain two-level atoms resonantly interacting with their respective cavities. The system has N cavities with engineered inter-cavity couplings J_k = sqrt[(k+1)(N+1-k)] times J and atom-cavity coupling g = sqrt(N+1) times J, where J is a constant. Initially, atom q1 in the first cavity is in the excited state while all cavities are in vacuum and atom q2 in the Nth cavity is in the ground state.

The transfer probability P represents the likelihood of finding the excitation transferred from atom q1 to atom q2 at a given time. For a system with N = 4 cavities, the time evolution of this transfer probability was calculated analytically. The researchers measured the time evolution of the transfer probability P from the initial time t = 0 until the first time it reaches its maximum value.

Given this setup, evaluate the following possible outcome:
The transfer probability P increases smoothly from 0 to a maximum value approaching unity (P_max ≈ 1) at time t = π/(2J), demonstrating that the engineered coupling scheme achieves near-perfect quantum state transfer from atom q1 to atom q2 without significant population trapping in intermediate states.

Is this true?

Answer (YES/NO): YES